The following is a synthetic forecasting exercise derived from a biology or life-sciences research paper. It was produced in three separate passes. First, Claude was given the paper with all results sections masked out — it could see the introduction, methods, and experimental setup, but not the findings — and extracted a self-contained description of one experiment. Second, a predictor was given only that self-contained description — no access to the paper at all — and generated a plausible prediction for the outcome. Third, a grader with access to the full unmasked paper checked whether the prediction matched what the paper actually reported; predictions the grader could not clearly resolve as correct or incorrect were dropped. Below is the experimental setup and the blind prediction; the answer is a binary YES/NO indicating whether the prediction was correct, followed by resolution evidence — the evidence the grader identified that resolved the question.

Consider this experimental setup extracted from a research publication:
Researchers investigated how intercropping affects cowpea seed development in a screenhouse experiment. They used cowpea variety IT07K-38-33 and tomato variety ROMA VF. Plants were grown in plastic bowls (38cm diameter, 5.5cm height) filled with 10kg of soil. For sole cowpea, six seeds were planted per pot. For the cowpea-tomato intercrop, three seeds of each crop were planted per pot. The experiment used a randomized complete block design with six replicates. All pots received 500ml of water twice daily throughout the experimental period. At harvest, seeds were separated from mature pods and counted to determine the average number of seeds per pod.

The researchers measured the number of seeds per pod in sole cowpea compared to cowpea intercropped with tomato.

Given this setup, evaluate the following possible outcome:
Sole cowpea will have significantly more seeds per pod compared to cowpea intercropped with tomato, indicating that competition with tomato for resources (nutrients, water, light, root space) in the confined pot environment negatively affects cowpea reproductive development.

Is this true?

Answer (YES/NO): YES